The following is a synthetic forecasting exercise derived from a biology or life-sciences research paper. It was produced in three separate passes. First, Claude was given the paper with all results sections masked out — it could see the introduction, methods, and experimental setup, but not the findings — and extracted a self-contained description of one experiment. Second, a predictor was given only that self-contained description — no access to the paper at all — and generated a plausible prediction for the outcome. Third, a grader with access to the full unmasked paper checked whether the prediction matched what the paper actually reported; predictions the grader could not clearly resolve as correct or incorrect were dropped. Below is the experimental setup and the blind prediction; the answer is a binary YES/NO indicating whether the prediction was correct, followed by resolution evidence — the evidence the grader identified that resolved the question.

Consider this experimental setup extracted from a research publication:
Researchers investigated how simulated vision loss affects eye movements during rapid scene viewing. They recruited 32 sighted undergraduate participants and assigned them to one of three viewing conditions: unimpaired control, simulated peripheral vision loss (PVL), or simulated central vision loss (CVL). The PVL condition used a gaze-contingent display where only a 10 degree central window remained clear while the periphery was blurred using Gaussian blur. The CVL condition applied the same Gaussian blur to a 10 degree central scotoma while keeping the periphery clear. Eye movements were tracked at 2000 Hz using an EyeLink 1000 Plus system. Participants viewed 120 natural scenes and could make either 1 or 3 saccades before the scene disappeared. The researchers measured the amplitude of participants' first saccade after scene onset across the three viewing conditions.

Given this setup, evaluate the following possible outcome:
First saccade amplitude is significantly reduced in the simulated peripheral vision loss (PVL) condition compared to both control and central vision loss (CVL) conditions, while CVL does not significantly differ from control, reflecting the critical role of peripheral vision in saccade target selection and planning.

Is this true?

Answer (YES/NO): NO